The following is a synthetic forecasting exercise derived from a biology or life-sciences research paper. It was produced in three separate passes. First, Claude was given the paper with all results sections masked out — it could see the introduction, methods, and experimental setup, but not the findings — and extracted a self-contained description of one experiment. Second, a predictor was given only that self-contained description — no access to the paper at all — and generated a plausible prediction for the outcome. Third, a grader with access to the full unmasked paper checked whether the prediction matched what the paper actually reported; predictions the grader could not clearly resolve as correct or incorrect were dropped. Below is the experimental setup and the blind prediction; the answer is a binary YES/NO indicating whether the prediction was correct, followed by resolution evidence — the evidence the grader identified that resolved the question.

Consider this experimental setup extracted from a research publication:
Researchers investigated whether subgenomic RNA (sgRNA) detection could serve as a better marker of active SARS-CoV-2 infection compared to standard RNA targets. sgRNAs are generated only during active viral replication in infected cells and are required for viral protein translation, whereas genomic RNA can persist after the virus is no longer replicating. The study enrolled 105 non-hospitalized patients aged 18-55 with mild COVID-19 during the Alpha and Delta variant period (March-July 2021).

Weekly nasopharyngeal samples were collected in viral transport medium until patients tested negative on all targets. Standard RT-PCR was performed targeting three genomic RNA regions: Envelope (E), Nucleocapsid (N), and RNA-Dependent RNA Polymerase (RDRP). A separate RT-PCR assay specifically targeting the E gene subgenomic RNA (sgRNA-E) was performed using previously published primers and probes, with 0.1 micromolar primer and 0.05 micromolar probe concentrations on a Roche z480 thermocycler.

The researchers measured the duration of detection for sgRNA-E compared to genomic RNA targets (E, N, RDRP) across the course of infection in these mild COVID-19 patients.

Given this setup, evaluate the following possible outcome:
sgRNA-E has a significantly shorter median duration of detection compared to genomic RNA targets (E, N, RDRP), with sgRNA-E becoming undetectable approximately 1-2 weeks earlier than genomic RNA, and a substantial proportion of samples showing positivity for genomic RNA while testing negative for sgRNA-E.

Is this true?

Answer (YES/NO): NO